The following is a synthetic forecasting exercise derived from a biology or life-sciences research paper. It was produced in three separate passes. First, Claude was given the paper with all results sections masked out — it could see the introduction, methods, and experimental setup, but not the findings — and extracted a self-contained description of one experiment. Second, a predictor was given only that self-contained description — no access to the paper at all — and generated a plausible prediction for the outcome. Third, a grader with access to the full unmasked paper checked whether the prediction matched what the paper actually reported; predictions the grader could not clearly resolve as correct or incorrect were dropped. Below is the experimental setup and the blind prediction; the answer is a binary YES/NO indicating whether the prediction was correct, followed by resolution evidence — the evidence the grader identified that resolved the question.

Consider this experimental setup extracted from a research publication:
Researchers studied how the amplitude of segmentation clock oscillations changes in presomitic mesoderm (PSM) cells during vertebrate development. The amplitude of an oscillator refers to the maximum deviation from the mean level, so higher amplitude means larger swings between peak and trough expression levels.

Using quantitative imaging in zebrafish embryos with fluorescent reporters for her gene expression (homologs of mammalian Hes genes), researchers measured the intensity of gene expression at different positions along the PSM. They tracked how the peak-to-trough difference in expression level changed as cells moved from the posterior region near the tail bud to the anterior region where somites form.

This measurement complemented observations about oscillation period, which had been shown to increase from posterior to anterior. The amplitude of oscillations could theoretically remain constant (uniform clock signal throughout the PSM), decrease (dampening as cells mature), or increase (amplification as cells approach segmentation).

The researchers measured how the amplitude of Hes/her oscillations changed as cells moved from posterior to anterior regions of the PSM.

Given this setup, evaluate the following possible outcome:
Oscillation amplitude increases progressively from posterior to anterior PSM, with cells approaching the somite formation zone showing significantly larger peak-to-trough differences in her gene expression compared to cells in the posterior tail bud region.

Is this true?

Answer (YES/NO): YES